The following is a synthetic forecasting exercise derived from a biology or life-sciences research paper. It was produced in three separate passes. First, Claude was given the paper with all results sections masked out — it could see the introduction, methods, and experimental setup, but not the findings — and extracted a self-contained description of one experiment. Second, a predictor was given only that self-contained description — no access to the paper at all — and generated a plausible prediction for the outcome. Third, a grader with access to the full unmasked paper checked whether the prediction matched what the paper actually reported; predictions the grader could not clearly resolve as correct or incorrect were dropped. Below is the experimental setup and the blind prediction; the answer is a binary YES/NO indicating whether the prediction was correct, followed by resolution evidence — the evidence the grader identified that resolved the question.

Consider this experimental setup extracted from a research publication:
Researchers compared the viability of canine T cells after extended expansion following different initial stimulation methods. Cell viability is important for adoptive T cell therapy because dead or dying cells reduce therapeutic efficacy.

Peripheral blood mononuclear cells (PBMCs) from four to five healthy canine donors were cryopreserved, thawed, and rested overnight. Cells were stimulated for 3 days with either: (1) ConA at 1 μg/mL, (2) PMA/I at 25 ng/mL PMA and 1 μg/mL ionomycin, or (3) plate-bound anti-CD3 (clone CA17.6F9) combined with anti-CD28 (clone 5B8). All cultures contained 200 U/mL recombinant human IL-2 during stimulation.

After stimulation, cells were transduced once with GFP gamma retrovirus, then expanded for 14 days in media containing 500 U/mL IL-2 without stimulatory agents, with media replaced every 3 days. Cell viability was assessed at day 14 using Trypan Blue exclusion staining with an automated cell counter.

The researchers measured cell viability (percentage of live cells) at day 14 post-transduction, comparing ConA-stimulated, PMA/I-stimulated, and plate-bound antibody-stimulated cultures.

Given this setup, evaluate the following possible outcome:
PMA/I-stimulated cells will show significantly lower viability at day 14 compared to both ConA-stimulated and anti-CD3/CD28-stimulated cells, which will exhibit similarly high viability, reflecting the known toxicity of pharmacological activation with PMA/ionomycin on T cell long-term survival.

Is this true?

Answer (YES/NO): NO